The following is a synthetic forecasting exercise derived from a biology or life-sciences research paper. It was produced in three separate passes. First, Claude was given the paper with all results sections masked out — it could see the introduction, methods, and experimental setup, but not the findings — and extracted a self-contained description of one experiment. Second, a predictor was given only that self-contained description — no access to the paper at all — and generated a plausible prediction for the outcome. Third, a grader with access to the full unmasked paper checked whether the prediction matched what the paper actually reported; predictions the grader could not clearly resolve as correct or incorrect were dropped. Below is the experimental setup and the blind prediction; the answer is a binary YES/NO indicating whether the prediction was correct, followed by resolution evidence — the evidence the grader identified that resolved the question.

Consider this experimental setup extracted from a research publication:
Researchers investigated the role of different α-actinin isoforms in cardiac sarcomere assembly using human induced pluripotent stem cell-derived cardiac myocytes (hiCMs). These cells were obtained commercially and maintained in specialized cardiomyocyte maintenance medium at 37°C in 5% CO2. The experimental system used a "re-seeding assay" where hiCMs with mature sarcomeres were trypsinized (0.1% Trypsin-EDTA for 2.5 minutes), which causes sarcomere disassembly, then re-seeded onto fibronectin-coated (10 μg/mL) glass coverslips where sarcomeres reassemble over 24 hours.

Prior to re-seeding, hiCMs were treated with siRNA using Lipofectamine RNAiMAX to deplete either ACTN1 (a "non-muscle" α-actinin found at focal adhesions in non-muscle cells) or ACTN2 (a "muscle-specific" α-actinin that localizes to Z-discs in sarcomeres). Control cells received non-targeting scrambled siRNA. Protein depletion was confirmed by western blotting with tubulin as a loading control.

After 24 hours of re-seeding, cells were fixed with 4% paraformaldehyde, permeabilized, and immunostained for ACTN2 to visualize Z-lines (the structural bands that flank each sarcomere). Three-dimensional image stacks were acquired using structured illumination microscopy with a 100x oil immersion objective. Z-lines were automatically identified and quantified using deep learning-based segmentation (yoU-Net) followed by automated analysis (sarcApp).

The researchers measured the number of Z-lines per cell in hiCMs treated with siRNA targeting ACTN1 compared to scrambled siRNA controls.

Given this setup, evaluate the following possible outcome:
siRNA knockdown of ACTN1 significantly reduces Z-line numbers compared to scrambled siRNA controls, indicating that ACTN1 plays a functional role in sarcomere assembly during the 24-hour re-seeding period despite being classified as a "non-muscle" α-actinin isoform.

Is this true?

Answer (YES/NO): YES